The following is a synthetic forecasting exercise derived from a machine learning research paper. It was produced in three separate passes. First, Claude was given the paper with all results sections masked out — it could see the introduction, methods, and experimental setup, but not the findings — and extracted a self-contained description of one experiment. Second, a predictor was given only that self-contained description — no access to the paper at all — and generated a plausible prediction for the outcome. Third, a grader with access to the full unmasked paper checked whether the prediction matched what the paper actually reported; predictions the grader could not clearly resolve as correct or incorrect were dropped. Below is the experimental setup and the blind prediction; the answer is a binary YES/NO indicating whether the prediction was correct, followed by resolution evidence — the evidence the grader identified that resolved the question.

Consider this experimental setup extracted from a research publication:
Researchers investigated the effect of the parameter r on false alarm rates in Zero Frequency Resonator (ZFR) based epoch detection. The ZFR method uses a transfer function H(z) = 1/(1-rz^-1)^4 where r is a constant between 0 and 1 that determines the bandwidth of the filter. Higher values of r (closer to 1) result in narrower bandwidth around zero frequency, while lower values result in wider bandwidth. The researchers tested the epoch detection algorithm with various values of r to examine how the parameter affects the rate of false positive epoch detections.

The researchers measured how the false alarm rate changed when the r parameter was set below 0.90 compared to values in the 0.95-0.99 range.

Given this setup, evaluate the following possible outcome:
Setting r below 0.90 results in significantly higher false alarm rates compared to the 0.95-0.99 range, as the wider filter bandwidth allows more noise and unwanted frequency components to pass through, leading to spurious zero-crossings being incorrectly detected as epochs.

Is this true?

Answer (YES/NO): YES